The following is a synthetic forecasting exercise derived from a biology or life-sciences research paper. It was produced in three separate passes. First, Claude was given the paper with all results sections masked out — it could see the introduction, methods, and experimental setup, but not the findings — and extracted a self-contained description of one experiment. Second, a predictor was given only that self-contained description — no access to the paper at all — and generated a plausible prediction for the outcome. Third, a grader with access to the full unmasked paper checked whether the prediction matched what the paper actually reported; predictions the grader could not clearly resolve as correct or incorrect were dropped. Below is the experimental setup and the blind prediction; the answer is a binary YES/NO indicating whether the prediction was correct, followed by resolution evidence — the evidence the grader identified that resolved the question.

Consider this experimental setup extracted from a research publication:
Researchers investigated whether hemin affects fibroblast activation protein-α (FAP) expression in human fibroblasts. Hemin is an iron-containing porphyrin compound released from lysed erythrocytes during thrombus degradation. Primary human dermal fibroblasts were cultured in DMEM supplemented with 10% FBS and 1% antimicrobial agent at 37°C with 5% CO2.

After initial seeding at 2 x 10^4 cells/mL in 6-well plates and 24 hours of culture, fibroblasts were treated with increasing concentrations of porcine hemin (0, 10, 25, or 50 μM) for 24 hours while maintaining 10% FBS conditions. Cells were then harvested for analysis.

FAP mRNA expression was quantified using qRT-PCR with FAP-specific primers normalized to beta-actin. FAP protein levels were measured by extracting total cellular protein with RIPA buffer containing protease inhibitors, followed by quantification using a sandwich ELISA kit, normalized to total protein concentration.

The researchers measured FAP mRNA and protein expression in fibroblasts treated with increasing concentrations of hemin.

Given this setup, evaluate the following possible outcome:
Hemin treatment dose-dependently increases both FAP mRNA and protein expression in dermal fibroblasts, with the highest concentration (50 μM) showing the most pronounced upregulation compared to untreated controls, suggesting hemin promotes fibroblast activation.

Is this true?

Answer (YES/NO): NO